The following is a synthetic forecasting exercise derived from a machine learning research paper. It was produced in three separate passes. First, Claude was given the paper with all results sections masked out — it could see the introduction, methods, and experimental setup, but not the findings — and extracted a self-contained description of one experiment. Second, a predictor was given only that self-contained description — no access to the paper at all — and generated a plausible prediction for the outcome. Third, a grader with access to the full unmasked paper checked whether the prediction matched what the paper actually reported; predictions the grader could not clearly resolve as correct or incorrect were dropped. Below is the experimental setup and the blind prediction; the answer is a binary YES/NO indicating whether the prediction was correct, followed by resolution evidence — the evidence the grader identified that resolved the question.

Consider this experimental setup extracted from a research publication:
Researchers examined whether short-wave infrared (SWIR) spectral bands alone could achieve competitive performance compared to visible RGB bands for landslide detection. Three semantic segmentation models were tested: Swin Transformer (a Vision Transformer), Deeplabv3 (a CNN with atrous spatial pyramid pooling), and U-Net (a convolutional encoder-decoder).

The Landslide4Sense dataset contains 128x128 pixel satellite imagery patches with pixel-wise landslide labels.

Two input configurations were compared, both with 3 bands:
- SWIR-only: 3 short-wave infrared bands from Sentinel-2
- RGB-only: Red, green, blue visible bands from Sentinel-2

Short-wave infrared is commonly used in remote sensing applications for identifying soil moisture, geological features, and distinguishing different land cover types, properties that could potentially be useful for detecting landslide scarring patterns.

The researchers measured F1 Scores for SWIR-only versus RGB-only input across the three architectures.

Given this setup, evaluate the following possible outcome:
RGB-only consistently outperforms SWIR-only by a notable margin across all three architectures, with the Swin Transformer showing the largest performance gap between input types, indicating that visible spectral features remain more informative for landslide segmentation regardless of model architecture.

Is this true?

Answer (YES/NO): YES